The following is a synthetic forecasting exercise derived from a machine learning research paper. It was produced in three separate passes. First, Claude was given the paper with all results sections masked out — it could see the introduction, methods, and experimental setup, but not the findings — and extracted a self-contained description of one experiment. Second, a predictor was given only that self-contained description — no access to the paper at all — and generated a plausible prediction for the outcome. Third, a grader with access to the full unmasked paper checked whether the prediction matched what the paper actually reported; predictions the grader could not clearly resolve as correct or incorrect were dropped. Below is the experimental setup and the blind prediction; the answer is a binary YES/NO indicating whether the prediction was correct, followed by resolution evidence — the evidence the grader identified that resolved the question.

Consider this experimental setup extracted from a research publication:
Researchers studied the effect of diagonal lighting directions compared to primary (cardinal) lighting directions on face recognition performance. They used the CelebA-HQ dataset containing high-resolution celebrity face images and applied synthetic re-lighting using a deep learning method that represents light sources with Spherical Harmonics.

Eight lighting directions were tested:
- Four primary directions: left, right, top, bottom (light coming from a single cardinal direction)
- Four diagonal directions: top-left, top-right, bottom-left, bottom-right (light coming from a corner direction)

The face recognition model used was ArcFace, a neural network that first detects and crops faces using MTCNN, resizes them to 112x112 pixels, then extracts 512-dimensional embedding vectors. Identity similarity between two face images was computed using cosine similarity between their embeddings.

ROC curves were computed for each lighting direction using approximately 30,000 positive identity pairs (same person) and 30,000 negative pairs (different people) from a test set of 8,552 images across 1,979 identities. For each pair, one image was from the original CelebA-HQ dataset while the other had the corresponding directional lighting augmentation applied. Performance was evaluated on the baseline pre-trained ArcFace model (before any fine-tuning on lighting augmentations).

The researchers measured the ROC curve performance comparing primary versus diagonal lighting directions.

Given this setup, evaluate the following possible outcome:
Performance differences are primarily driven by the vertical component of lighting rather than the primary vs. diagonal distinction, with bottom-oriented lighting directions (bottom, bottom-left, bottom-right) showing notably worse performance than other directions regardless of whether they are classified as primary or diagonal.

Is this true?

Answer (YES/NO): YES